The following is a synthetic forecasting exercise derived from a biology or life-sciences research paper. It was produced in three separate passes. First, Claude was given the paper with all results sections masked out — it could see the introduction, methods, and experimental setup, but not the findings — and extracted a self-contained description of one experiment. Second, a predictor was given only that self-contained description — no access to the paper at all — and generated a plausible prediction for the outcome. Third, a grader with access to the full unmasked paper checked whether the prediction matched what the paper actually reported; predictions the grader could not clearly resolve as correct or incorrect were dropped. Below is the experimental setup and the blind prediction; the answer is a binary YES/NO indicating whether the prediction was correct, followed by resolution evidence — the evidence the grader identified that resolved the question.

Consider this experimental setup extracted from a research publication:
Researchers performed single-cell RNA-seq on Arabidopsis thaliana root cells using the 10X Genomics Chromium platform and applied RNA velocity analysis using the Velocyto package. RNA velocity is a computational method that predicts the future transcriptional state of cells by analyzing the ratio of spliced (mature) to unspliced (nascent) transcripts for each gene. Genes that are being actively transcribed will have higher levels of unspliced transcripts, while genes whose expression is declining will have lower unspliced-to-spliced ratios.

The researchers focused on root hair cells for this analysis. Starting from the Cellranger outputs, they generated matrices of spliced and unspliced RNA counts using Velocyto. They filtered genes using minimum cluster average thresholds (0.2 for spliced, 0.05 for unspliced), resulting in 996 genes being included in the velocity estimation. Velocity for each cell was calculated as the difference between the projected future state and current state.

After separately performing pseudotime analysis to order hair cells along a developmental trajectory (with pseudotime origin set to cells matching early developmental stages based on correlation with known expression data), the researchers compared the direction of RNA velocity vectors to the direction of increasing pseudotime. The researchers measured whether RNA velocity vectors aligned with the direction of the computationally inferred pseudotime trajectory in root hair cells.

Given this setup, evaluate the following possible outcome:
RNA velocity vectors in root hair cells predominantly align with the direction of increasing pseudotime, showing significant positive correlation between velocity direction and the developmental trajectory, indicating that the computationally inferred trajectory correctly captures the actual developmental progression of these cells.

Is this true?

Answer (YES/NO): YES